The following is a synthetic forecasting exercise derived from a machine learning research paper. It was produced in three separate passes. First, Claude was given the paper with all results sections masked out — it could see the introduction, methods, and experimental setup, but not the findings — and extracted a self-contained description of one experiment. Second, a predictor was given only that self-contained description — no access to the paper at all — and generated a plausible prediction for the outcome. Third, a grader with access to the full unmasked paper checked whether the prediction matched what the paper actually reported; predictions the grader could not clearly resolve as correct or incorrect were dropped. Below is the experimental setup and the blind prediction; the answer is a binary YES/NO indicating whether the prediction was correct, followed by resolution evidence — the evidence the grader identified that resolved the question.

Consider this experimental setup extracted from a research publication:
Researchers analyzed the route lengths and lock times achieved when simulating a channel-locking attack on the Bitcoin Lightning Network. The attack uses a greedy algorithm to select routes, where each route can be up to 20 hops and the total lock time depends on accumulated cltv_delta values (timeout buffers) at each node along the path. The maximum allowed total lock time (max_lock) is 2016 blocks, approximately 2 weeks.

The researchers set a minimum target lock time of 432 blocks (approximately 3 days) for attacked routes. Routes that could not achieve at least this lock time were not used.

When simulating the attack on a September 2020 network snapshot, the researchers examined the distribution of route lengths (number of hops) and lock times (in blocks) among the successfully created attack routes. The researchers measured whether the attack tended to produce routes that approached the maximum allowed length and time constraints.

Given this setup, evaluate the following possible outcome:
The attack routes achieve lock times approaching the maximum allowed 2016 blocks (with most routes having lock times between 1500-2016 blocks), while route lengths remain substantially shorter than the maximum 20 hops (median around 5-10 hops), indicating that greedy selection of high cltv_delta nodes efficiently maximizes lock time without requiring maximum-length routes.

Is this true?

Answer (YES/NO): NO